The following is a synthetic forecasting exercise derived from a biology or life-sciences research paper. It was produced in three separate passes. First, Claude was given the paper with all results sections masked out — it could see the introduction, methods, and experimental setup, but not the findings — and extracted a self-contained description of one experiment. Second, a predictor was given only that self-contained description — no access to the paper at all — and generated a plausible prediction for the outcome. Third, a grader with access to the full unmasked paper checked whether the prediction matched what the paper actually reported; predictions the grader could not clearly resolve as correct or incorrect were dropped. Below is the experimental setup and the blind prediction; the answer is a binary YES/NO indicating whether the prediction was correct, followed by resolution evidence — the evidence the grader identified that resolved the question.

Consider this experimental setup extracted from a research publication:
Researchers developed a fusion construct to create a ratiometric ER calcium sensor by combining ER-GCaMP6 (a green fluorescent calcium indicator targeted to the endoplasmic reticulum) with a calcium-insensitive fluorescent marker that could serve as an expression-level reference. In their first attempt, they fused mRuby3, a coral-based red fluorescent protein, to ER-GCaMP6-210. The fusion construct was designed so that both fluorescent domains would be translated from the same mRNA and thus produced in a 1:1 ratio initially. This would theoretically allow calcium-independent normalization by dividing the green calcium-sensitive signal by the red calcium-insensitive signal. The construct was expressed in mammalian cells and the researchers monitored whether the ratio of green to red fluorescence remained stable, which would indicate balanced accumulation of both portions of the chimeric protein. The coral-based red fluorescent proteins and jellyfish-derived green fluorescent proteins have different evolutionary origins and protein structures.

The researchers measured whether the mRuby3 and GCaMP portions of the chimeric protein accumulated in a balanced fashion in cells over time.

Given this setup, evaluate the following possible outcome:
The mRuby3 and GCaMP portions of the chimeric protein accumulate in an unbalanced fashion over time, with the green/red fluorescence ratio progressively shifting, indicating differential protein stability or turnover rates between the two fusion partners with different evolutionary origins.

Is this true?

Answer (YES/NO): YES